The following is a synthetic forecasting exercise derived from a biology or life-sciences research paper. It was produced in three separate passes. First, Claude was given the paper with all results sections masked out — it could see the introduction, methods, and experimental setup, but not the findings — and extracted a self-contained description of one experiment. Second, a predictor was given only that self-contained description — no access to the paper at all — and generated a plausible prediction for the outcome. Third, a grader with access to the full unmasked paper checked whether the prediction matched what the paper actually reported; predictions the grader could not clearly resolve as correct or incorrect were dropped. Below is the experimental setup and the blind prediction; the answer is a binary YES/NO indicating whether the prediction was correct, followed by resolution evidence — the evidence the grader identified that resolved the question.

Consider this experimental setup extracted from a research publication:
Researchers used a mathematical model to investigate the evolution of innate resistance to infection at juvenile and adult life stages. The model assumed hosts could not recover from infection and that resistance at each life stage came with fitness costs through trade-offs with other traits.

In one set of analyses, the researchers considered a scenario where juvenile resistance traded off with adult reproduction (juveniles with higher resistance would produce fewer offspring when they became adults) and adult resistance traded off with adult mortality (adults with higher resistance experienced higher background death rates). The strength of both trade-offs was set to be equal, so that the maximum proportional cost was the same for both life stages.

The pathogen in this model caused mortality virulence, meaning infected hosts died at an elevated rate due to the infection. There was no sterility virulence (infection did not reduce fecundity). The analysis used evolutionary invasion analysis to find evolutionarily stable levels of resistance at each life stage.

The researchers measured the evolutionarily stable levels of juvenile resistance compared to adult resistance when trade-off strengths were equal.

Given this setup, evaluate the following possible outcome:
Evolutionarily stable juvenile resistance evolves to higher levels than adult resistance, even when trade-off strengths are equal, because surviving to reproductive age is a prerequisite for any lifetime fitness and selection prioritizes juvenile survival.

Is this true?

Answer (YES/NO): NO